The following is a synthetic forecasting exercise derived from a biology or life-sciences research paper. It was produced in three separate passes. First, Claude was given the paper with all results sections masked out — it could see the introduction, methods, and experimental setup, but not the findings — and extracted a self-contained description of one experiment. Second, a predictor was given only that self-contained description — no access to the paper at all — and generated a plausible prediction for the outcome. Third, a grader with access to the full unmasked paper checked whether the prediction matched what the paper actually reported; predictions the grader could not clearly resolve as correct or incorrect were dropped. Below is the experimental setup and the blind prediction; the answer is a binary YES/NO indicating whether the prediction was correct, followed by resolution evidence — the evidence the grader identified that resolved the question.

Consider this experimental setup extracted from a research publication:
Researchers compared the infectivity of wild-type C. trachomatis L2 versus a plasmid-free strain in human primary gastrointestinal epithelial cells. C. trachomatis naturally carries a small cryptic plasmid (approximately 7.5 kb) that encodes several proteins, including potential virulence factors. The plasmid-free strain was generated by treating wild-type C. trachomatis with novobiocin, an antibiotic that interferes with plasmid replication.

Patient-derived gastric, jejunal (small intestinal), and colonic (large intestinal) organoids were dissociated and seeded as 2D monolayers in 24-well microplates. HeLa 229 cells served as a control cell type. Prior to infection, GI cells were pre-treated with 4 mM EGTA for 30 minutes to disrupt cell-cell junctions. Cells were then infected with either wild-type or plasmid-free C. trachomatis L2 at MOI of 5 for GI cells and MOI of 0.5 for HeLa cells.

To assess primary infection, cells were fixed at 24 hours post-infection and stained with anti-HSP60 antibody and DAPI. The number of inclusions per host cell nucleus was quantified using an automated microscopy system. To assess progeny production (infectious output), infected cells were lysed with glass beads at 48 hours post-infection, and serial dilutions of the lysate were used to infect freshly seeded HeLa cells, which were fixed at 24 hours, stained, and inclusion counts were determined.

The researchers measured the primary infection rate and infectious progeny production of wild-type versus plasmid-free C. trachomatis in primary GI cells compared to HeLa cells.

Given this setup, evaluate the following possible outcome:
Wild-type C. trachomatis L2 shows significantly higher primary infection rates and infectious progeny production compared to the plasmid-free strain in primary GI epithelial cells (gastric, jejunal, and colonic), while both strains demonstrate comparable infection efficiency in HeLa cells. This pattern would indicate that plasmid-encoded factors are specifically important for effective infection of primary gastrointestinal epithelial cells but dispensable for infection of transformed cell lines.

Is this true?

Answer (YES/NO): NO